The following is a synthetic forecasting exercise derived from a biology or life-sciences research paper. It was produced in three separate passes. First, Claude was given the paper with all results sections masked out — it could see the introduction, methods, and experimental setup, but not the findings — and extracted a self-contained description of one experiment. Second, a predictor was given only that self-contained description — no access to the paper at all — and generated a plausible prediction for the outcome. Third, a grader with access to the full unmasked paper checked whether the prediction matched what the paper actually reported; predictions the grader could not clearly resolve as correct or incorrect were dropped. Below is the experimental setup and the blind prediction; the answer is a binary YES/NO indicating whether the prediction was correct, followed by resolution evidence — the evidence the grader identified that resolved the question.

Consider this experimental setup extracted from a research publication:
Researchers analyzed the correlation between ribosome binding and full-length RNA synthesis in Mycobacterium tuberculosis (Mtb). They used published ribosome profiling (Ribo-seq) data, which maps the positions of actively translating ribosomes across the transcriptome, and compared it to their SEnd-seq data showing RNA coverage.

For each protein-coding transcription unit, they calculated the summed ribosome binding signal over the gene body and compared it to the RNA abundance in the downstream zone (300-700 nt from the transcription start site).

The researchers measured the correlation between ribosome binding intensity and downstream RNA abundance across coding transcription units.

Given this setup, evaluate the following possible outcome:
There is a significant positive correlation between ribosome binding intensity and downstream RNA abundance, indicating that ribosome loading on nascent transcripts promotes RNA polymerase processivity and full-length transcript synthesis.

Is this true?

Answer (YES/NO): YES